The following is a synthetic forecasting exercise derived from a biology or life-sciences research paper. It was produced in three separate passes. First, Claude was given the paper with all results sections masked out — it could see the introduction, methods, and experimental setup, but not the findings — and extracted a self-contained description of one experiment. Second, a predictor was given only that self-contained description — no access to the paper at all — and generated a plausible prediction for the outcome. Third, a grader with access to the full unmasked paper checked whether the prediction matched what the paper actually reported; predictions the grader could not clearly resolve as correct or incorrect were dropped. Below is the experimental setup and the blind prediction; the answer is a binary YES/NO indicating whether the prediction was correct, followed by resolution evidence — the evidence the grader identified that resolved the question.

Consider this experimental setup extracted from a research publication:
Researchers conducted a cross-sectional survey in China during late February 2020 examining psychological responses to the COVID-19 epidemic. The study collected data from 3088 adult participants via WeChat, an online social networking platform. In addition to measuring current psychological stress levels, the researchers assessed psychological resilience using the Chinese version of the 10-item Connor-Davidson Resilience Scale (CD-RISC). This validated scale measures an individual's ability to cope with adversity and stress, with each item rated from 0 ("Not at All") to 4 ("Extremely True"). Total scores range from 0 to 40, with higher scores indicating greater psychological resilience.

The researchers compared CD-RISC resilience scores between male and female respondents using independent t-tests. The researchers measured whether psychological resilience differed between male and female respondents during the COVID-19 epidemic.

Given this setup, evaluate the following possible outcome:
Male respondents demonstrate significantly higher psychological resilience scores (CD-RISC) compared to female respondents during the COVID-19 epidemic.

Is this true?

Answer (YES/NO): YES